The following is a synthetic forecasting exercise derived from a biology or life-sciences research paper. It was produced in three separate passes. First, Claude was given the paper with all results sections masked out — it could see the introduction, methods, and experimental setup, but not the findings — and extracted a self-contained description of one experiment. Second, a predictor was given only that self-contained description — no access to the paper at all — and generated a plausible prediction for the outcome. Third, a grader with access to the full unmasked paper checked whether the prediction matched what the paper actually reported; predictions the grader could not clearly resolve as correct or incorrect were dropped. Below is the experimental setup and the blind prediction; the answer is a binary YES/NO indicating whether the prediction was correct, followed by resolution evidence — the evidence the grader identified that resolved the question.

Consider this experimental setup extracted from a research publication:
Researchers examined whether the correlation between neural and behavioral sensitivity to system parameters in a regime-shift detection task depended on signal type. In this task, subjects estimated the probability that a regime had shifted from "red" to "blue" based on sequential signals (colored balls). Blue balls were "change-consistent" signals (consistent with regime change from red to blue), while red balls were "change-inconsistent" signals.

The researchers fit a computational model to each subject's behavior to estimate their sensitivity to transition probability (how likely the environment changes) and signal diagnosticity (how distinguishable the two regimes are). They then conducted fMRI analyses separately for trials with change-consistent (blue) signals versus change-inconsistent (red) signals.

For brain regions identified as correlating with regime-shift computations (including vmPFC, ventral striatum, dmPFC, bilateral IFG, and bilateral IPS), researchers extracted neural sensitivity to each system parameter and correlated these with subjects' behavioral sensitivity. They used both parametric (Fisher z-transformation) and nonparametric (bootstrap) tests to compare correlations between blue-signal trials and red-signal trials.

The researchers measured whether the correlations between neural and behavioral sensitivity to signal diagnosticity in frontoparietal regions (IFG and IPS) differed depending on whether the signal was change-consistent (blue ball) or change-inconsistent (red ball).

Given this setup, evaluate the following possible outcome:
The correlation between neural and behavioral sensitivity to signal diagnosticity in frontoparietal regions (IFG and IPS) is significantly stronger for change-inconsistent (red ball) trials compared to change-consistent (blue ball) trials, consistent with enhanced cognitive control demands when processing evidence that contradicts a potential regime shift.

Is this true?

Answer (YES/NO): NO